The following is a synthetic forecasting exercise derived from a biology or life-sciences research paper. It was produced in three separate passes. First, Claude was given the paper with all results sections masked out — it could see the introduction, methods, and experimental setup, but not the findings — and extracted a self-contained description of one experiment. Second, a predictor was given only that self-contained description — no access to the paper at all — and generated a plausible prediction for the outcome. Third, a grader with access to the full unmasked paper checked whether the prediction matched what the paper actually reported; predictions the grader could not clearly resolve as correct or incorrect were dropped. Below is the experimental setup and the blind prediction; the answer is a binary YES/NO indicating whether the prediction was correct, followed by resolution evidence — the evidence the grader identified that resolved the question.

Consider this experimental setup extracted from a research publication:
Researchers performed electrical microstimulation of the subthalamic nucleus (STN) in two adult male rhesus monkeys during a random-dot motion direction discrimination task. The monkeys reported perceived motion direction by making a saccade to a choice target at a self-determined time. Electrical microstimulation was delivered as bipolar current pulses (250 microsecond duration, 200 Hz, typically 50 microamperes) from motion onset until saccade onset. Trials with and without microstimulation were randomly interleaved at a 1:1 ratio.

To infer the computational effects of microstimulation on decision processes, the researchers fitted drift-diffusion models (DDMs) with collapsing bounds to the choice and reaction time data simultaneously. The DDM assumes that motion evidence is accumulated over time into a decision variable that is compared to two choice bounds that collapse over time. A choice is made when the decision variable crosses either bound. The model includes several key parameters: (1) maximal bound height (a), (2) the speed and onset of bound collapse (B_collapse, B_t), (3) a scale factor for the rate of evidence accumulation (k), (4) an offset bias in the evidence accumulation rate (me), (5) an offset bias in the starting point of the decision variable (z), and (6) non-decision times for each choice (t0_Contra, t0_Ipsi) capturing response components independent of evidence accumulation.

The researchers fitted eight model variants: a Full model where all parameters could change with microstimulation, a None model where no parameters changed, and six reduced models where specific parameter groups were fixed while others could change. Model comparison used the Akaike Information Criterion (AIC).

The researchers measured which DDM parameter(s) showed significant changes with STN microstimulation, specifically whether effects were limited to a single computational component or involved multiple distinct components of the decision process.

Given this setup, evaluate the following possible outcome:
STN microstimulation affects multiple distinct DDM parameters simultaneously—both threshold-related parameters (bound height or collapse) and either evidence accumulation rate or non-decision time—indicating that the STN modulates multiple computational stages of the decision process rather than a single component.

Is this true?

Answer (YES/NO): YES